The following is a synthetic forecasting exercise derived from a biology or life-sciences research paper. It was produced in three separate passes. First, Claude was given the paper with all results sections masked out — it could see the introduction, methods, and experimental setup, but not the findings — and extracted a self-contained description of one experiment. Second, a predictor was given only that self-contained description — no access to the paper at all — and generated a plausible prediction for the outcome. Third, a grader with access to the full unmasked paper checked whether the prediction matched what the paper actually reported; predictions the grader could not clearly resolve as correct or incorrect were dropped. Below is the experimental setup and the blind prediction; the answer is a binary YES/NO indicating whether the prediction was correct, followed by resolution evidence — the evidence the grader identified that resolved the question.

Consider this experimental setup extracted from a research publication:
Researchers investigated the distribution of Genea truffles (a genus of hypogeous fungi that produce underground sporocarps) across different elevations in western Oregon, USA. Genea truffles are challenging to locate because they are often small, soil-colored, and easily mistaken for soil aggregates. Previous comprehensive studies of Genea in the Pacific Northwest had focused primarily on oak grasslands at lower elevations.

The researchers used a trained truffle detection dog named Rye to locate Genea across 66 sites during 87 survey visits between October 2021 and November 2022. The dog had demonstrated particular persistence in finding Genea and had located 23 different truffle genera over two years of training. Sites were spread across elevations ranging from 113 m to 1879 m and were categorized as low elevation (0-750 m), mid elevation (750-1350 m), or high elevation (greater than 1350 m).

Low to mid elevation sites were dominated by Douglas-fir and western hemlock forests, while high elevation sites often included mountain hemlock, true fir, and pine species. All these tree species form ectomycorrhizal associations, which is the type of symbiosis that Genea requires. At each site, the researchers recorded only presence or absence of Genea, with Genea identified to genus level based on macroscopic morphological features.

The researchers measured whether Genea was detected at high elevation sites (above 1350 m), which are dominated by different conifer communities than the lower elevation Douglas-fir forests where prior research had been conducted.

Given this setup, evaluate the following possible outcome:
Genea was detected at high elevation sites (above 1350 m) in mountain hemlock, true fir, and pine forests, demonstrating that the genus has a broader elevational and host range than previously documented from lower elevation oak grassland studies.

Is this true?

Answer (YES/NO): YES